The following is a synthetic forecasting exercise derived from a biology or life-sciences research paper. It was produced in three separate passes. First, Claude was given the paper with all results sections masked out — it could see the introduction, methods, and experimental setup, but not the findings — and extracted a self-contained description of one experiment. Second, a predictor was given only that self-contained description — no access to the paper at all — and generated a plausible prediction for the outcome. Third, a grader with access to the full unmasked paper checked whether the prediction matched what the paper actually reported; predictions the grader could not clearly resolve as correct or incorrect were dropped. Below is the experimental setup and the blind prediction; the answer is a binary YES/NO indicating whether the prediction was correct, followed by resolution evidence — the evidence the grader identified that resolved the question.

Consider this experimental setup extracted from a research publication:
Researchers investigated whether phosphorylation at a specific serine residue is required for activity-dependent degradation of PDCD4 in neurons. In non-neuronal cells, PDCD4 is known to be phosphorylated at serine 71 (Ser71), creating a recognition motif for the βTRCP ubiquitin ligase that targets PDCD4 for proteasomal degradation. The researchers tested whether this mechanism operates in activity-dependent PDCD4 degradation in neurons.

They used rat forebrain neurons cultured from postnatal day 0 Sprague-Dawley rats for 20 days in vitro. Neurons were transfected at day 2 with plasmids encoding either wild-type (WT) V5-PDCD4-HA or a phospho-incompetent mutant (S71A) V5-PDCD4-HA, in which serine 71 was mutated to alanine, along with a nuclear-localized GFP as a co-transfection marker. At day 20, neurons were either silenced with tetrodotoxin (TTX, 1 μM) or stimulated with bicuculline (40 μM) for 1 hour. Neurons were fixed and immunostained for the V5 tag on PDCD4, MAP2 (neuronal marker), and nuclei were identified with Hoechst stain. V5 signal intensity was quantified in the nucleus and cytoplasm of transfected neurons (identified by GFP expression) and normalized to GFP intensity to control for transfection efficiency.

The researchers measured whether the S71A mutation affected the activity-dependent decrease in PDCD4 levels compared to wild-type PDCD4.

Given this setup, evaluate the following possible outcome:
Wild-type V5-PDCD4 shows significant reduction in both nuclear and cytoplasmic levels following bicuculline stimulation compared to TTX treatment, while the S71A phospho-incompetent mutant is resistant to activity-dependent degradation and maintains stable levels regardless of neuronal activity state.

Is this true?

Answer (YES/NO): YES